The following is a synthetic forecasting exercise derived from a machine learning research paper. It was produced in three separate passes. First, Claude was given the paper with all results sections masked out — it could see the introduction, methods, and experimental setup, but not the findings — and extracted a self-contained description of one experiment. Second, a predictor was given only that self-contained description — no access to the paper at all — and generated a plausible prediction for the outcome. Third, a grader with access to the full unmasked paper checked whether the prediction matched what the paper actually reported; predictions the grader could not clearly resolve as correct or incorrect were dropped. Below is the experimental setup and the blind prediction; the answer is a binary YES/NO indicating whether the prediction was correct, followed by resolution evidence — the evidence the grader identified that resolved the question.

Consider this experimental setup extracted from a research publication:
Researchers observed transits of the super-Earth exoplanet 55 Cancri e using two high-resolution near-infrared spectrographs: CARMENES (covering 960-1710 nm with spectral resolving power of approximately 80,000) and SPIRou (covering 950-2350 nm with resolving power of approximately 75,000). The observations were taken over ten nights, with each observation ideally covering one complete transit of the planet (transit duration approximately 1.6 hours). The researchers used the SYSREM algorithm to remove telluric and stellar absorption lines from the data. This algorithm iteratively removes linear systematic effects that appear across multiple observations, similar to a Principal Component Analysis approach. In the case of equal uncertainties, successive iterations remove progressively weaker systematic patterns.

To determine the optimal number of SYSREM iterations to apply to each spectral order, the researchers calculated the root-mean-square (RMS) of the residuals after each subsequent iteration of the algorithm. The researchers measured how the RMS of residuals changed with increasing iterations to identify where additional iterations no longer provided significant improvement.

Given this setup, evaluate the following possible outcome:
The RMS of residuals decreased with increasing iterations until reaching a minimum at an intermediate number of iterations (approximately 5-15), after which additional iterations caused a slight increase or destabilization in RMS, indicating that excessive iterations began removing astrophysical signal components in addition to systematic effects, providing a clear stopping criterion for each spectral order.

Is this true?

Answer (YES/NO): NO